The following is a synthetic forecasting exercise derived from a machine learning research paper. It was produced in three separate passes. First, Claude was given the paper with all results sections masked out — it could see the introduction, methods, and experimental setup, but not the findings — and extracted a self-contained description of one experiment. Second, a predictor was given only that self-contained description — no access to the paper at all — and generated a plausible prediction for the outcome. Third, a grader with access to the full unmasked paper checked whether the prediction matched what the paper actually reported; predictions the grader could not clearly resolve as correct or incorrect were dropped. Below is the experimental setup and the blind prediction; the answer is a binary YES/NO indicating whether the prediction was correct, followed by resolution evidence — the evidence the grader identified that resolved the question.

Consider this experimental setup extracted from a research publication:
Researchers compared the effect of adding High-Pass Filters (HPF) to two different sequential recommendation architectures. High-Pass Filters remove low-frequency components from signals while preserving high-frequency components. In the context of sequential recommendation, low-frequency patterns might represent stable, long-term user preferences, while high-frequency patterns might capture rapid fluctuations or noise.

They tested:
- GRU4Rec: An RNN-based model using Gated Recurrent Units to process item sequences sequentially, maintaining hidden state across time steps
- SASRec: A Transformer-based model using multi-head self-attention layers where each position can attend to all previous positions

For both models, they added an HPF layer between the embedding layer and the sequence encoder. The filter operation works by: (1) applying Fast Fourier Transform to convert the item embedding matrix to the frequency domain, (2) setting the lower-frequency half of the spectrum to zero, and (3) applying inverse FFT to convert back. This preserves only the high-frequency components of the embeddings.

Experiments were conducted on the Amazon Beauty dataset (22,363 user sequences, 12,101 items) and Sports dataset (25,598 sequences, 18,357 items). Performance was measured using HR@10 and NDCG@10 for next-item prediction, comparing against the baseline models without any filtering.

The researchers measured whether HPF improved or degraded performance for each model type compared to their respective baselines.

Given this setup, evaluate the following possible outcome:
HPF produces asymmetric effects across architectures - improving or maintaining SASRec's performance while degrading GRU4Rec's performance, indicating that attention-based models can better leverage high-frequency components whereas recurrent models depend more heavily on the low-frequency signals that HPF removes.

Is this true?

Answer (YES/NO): NO